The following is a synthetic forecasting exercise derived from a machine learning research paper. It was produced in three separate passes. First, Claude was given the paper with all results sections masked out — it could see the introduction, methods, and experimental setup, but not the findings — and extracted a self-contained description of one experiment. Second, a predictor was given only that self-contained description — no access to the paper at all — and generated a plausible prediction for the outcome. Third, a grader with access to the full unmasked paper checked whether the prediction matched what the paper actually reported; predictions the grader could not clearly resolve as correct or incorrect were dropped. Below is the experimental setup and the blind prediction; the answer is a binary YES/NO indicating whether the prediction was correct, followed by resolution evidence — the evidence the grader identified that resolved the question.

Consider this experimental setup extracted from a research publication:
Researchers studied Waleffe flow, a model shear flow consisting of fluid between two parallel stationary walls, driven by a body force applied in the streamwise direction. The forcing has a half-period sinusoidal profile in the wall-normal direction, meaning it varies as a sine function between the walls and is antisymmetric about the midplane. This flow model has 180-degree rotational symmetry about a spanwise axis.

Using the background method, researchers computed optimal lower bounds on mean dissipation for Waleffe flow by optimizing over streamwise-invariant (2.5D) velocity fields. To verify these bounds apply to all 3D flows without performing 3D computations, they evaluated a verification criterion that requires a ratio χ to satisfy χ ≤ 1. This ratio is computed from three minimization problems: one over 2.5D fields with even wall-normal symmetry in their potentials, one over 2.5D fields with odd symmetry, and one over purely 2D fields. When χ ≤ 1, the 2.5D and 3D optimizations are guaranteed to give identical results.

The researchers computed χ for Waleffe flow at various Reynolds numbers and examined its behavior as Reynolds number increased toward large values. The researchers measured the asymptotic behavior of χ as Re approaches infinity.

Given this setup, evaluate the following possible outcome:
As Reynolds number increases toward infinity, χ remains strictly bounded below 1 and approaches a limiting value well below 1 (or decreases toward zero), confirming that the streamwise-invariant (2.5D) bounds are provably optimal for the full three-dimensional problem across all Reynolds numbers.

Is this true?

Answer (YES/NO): YES